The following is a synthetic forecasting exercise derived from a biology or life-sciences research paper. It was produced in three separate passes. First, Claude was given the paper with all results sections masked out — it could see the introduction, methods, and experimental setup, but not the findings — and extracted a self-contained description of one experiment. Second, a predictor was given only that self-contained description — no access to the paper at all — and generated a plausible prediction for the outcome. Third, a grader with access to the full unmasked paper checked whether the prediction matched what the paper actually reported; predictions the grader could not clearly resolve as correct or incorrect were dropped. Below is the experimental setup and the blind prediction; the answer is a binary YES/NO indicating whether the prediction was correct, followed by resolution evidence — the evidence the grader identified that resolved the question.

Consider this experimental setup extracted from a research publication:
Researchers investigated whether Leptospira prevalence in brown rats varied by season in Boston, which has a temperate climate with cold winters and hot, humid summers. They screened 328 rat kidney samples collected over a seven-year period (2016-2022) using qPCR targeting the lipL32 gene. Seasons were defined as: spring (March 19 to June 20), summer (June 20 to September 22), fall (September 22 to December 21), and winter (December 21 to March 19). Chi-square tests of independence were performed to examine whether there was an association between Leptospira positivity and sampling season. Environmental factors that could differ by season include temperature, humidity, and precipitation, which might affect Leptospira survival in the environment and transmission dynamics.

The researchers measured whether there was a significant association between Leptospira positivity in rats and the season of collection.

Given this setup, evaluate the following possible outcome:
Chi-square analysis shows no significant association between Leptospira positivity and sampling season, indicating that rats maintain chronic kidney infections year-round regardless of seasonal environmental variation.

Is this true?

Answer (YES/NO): NO